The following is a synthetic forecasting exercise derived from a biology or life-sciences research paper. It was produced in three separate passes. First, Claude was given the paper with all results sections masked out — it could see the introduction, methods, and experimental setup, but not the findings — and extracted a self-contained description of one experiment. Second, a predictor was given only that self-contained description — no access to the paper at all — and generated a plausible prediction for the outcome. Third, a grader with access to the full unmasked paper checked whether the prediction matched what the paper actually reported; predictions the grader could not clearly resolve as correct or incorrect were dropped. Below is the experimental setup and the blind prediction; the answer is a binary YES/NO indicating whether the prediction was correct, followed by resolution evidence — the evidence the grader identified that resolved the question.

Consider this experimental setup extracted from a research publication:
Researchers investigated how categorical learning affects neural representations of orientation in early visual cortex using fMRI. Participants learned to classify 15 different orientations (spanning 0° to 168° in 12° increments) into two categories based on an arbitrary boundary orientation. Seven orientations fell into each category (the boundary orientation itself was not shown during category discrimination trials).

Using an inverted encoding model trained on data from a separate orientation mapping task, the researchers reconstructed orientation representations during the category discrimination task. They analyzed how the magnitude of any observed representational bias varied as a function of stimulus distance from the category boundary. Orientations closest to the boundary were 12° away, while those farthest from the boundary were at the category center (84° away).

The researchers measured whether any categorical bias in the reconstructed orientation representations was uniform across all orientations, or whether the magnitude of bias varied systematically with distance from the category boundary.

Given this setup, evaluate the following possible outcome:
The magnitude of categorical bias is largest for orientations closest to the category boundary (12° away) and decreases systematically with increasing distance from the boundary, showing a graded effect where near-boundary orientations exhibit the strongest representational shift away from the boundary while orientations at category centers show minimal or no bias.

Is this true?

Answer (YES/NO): YES